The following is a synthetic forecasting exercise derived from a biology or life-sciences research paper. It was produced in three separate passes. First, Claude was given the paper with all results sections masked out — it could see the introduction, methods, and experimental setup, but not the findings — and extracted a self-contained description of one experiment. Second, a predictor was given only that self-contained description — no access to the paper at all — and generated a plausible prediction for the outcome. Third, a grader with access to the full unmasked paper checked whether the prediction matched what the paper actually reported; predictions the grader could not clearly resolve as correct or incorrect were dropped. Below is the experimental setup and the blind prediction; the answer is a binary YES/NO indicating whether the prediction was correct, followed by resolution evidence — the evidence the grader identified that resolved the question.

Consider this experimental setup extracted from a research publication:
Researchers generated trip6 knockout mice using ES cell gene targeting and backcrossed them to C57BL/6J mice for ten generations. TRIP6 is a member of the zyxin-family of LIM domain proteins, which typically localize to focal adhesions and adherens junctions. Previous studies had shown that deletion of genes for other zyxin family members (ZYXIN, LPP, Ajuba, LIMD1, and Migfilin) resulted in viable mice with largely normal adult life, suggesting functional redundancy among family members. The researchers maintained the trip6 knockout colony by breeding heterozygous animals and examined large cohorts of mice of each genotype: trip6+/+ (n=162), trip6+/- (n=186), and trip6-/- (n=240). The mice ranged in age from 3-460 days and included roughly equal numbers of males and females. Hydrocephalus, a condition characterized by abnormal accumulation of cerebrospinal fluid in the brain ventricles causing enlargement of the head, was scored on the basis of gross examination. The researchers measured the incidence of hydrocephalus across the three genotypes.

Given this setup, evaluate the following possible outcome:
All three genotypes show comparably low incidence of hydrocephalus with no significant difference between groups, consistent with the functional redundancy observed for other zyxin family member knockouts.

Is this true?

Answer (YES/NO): NO